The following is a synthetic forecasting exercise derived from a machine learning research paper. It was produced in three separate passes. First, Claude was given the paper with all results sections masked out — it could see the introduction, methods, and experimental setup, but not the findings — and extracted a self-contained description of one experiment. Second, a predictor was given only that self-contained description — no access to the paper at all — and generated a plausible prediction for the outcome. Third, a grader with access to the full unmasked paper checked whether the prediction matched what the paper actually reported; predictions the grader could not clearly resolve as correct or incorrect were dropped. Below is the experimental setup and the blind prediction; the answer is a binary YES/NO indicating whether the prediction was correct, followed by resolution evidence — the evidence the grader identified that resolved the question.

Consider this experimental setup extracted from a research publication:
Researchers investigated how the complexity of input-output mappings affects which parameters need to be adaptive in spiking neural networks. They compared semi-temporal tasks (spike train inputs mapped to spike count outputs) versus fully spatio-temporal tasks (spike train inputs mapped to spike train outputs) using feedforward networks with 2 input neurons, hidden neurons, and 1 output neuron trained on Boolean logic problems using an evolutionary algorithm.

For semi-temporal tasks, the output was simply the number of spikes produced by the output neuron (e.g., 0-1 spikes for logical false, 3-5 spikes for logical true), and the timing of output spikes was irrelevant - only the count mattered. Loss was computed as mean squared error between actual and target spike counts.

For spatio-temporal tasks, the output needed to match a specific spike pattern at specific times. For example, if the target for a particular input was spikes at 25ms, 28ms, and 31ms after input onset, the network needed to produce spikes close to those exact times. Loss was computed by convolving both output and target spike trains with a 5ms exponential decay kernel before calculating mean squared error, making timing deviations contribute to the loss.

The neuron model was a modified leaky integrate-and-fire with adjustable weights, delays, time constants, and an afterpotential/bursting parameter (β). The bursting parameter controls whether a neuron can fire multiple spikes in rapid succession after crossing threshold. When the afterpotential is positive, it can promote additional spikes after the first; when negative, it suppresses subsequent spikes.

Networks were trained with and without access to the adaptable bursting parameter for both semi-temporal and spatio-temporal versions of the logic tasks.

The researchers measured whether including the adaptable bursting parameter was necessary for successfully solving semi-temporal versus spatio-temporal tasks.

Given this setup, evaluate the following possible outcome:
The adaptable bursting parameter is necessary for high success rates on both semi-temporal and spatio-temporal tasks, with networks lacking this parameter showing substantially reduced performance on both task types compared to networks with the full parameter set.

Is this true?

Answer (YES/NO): NO